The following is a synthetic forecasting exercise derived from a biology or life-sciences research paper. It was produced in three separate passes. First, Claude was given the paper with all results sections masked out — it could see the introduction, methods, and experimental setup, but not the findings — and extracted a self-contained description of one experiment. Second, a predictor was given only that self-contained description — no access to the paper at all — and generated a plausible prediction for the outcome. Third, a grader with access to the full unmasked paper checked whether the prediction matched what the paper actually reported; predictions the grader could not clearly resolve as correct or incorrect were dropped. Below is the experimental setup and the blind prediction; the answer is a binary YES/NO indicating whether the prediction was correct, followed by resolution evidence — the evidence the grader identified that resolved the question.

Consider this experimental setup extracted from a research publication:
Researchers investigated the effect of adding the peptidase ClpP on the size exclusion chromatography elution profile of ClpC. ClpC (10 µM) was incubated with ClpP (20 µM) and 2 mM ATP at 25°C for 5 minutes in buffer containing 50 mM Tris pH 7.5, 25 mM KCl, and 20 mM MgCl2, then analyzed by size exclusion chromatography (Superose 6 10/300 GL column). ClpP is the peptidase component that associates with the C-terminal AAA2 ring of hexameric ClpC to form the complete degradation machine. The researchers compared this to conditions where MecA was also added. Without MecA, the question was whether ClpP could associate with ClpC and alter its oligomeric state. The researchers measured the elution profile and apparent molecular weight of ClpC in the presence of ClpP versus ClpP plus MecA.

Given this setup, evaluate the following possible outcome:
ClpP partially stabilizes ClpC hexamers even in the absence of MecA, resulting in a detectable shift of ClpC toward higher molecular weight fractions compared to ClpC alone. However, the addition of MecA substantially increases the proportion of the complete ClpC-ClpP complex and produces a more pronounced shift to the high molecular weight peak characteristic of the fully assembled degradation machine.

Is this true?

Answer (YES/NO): NO